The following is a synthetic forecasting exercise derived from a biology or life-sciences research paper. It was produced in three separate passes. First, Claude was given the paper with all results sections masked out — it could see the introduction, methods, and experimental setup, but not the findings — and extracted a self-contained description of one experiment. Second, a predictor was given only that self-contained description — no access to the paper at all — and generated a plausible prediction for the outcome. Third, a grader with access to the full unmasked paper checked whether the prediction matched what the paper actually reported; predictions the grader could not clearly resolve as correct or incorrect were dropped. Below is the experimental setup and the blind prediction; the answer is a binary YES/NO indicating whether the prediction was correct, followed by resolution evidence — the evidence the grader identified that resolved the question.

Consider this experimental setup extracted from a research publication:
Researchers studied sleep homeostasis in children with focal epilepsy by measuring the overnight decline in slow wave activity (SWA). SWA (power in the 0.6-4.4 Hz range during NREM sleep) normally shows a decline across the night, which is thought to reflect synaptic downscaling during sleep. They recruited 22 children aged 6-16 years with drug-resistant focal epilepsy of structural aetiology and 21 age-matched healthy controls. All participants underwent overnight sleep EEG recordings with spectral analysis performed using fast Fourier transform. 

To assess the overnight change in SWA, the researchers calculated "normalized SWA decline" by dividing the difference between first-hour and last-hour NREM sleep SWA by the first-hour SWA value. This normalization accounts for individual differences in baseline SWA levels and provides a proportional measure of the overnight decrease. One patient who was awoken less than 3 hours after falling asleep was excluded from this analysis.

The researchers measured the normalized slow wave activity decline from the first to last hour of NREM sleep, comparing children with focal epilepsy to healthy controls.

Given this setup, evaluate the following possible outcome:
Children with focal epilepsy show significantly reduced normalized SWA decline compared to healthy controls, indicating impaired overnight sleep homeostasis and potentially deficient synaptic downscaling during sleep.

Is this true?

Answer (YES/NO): NO